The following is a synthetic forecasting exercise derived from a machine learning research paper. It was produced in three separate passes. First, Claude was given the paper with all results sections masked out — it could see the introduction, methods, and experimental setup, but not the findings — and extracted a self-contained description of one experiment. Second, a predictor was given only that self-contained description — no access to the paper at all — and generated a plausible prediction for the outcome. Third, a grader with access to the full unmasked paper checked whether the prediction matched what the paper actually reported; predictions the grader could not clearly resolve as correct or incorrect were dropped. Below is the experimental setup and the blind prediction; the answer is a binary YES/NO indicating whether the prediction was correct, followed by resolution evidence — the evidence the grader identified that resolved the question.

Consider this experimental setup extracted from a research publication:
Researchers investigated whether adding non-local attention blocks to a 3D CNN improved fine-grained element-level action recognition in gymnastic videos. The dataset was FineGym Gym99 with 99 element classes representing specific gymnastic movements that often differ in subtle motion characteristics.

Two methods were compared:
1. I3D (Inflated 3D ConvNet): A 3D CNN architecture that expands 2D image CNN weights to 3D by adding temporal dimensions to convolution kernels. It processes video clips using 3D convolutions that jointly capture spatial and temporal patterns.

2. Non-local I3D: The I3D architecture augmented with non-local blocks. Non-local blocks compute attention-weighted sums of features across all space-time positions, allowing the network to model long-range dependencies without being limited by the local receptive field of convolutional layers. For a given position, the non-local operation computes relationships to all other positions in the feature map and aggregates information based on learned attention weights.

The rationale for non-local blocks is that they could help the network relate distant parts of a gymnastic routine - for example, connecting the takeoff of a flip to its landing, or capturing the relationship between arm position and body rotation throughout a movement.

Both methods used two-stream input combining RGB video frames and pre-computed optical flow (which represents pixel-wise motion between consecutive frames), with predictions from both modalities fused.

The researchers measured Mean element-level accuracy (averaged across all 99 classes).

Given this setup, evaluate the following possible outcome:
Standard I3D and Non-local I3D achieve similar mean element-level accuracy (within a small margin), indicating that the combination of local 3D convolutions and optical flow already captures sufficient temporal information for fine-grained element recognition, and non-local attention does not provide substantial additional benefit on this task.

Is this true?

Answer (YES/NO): YES